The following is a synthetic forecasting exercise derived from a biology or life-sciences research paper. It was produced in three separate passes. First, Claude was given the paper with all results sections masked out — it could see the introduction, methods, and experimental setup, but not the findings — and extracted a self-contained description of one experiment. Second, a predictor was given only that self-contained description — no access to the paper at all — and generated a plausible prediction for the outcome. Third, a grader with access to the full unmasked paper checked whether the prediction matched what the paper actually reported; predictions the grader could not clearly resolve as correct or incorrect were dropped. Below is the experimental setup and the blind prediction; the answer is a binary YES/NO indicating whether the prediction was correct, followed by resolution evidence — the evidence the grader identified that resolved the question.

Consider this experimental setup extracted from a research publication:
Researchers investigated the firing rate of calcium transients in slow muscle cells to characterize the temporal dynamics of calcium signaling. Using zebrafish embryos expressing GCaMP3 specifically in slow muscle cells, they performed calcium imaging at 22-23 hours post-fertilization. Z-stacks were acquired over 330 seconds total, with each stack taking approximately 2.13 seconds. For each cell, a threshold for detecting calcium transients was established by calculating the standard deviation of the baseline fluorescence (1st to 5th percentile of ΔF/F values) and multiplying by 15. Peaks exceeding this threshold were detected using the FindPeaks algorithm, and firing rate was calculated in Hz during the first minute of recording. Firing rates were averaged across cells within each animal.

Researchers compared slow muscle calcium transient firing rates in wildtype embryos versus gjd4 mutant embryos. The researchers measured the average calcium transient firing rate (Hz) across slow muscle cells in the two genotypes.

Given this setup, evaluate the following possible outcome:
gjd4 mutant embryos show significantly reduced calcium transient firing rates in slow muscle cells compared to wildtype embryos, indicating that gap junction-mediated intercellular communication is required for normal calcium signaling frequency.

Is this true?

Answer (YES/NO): YES